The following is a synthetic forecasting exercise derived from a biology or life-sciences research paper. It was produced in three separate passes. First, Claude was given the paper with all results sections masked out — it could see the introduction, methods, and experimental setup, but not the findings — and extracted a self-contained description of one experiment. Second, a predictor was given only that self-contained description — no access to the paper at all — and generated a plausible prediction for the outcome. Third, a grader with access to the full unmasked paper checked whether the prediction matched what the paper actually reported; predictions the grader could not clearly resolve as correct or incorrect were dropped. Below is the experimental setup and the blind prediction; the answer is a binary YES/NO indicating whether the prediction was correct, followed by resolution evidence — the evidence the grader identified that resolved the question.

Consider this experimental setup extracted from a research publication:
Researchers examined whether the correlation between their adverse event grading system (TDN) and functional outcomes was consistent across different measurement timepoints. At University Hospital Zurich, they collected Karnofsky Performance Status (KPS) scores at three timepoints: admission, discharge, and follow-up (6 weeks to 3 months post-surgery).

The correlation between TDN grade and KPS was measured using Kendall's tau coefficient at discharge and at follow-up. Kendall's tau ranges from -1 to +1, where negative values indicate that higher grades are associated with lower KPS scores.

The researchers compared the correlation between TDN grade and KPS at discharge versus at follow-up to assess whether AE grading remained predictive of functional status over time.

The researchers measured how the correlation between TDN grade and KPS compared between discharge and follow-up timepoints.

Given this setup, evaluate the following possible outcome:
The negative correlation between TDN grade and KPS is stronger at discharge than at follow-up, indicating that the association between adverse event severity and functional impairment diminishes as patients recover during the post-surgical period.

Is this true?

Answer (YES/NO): YES